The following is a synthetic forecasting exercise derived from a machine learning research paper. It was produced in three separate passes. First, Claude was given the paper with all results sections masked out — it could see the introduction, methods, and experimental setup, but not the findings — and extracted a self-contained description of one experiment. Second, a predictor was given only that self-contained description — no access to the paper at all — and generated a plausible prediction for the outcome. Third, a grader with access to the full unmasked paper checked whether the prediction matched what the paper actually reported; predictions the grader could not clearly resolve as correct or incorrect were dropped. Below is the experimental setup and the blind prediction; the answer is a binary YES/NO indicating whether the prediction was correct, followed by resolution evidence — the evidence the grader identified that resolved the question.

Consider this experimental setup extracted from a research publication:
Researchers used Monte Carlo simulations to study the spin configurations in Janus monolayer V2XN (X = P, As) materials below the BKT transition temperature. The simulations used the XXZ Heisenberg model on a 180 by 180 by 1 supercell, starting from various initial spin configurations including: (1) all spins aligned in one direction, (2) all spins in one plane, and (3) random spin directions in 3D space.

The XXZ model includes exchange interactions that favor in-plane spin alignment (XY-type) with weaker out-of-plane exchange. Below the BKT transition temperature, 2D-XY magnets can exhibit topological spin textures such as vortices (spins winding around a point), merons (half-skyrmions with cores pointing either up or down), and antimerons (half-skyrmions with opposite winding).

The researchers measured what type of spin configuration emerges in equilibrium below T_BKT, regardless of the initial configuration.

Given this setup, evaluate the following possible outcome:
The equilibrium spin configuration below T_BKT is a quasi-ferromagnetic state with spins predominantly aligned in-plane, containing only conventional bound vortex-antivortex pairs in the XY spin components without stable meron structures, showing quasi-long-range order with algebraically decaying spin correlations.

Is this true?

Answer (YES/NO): NO